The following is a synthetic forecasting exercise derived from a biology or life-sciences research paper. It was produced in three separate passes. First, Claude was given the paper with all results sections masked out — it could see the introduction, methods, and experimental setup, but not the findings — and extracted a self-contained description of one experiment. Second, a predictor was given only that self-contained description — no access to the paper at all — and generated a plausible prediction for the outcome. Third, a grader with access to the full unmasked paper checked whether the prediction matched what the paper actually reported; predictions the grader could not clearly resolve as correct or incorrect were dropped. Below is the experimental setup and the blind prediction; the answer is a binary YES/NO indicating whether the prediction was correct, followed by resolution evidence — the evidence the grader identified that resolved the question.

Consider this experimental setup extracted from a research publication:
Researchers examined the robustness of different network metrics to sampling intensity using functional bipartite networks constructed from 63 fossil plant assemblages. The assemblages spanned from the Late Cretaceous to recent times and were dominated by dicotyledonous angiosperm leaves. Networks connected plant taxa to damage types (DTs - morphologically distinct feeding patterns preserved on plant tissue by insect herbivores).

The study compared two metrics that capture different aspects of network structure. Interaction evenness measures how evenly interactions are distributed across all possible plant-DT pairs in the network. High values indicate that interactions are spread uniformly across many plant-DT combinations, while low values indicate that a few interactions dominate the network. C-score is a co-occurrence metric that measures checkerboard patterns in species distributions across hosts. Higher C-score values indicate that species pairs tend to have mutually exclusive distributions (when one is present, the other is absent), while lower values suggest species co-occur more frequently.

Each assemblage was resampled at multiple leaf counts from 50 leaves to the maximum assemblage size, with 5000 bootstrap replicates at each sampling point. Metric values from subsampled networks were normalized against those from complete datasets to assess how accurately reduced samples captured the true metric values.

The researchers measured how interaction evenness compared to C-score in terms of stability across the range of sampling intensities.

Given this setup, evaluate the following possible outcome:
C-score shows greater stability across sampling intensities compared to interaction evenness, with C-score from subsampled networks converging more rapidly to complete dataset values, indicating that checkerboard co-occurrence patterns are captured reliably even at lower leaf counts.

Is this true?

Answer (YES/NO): NO